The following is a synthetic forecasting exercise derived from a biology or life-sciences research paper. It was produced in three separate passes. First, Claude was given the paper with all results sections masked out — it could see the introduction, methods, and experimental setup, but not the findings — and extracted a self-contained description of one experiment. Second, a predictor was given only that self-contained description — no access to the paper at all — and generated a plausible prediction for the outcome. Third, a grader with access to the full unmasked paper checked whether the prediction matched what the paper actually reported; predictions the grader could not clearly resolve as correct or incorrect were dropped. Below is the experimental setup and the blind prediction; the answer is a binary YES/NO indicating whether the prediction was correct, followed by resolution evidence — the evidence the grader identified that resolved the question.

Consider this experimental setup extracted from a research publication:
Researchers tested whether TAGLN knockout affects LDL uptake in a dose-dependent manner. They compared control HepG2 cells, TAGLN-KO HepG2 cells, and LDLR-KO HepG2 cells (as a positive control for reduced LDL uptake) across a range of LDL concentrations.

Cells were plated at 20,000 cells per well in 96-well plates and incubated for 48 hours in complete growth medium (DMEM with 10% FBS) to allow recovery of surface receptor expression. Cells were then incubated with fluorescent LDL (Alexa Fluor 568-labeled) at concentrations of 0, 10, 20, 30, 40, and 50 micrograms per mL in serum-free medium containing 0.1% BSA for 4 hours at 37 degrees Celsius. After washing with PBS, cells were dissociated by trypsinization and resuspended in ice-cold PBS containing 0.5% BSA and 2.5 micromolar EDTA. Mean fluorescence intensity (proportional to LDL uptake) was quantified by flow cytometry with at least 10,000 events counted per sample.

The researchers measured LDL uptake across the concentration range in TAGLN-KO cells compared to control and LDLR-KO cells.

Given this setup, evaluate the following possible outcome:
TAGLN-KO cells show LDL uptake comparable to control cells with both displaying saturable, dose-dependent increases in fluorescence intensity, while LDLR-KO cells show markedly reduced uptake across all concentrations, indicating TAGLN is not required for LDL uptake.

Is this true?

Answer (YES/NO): NO